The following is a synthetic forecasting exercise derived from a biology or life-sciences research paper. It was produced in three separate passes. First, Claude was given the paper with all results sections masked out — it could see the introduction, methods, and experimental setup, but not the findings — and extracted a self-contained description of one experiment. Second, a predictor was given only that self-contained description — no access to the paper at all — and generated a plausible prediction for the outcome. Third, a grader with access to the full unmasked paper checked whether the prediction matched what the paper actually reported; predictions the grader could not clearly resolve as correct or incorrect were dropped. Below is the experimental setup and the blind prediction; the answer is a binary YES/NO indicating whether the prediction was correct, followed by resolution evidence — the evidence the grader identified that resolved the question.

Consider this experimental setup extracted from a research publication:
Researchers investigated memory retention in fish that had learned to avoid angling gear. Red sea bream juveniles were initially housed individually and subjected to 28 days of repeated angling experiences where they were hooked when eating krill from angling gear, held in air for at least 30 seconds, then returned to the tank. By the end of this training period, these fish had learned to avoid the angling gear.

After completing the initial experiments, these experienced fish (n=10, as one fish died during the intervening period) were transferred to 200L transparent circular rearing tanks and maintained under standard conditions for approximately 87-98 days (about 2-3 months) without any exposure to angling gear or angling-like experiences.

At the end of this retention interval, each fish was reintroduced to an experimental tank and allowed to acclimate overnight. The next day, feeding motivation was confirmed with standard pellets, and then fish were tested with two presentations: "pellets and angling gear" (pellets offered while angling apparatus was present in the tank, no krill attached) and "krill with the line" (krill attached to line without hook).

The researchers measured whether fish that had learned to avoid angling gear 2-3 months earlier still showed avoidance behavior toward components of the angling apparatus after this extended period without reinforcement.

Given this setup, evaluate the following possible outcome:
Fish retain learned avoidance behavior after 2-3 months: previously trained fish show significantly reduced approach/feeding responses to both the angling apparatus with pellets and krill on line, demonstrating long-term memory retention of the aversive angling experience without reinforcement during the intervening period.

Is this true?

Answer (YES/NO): NO